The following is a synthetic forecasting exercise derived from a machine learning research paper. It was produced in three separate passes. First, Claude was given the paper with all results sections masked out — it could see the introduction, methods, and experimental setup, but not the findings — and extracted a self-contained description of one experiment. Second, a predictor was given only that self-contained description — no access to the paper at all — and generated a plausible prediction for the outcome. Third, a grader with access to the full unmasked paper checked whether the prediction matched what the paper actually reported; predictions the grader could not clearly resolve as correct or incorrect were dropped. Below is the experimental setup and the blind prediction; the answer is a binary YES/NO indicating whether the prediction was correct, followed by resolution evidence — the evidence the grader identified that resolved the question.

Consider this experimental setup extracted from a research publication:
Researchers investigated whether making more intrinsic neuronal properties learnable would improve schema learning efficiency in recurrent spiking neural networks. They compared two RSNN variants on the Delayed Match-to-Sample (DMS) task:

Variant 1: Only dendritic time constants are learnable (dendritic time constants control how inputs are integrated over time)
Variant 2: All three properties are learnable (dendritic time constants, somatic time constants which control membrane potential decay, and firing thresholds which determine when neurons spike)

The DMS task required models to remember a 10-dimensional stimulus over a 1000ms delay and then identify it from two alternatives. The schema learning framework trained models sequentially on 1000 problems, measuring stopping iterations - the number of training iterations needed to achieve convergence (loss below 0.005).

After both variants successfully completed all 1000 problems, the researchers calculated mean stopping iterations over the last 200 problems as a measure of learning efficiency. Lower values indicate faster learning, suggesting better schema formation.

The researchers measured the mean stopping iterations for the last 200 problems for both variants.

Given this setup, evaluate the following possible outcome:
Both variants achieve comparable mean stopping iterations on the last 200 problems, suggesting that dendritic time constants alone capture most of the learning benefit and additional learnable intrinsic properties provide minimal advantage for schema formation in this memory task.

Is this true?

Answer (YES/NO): NO